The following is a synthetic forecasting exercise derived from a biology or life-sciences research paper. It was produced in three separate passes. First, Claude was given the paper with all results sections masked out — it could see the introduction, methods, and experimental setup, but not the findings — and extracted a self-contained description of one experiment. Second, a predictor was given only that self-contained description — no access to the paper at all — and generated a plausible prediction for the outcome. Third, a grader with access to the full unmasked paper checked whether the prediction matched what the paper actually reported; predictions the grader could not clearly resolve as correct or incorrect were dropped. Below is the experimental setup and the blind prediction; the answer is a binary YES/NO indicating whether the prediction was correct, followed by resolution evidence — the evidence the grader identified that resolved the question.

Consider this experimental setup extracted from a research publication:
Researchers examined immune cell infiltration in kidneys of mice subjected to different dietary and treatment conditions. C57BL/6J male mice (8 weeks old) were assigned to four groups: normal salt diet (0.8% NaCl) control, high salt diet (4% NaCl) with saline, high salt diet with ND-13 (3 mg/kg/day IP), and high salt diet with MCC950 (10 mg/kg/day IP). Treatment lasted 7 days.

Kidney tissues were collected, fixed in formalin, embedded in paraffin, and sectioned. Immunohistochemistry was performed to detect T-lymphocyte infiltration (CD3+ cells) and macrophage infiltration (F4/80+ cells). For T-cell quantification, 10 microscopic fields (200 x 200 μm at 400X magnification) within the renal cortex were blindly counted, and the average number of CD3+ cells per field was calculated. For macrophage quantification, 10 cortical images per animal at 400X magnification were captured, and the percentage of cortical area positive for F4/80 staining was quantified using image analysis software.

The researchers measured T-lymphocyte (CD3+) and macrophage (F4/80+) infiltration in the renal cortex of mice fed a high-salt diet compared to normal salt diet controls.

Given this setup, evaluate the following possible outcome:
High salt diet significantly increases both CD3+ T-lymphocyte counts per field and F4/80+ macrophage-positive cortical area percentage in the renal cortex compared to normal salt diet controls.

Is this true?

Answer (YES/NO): NO